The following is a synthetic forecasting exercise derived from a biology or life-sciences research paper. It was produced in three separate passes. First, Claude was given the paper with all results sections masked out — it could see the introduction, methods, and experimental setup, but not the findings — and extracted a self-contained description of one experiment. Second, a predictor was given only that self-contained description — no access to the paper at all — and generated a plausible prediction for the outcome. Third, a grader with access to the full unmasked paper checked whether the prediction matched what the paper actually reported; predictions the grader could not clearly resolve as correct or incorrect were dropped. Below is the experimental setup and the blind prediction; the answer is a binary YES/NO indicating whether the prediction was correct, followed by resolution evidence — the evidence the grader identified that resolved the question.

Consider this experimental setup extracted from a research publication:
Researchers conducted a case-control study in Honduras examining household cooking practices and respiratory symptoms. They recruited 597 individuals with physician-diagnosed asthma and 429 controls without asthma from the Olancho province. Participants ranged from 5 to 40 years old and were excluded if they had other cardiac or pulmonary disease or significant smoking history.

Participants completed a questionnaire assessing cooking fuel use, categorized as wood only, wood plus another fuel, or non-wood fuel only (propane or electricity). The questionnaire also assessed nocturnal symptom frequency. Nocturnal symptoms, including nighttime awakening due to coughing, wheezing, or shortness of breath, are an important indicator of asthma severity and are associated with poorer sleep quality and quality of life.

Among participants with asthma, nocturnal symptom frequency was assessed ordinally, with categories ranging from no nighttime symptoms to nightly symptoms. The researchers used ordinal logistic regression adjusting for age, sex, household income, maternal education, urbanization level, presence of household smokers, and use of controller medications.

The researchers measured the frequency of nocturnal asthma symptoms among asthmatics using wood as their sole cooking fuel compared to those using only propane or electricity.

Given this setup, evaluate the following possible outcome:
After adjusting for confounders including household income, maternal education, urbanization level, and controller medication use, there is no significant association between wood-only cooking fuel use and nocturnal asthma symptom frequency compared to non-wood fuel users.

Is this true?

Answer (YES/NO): NO